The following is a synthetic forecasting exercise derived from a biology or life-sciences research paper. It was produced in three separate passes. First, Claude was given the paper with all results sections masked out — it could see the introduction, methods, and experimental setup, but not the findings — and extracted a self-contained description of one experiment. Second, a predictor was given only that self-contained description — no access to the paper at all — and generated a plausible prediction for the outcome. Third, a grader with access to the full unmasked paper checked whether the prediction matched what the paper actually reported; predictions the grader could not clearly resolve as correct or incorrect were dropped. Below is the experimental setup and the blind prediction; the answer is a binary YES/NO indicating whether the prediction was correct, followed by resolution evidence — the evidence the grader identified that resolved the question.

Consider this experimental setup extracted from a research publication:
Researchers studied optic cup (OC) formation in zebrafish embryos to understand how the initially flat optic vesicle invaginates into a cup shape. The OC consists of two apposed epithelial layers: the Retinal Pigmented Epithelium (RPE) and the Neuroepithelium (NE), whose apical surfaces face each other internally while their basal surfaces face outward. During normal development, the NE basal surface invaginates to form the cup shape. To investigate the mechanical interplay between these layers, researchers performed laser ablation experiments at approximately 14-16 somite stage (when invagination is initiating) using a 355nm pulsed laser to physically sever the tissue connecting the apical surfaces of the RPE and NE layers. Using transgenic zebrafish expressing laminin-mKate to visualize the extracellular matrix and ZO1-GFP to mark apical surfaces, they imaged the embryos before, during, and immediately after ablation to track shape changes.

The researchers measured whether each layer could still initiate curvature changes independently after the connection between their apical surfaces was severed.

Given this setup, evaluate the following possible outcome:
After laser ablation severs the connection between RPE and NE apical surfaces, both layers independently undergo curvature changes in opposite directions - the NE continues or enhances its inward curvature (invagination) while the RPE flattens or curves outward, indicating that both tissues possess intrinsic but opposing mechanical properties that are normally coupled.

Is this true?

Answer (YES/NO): NO